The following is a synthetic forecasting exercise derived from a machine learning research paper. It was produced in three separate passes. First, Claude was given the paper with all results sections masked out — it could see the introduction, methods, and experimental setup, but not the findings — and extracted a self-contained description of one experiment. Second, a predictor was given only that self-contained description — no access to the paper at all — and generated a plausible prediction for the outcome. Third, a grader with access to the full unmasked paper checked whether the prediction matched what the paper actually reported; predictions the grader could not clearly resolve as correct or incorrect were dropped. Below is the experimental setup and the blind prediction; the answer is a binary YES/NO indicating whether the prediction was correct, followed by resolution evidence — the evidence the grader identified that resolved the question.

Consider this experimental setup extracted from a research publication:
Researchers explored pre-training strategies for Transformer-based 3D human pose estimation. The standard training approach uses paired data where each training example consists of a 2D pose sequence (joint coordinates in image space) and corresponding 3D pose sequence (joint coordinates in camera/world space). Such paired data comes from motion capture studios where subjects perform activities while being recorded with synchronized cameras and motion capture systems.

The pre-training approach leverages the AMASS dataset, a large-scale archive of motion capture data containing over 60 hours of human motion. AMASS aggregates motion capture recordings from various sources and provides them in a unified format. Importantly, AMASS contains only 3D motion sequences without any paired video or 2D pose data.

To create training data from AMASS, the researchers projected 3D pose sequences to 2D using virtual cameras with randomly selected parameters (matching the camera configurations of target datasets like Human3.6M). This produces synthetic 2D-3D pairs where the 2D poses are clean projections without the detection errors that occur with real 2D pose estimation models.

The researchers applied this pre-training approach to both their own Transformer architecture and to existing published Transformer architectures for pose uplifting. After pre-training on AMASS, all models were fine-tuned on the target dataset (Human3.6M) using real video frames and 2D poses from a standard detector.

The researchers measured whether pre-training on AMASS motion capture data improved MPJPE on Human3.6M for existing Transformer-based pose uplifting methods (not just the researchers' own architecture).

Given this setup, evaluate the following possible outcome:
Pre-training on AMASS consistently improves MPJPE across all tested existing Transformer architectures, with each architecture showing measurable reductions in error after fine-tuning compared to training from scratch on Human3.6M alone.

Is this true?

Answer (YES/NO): YES